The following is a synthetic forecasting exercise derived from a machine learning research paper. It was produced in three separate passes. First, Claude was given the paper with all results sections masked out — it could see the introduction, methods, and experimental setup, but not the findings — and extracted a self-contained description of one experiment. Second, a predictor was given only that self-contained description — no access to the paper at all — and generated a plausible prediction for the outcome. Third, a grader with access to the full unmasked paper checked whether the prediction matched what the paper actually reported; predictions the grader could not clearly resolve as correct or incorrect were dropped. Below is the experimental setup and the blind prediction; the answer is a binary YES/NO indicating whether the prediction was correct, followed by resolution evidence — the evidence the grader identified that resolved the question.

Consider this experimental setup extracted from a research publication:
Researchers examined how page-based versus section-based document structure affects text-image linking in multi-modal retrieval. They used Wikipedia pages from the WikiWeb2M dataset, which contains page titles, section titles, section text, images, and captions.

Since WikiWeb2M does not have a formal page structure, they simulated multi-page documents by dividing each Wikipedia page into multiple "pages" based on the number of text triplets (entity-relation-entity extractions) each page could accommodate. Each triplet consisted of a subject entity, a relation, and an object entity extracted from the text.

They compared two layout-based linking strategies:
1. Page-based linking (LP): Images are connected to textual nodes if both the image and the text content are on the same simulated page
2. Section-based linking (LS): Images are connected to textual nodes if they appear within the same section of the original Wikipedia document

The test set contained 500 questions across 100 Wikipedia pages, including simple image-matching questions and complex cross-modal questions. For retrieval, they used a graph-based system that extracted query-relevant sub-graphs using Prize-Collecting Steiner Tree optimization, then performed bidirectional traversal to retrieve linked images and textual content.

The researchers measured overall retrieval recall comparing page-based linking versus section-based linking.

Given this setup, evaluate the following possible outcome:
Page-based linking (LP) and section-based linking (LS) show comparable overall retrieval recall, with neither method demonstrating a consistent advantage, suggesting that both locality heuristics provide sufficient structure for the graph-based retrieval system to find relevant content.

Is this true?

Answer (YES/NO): NO